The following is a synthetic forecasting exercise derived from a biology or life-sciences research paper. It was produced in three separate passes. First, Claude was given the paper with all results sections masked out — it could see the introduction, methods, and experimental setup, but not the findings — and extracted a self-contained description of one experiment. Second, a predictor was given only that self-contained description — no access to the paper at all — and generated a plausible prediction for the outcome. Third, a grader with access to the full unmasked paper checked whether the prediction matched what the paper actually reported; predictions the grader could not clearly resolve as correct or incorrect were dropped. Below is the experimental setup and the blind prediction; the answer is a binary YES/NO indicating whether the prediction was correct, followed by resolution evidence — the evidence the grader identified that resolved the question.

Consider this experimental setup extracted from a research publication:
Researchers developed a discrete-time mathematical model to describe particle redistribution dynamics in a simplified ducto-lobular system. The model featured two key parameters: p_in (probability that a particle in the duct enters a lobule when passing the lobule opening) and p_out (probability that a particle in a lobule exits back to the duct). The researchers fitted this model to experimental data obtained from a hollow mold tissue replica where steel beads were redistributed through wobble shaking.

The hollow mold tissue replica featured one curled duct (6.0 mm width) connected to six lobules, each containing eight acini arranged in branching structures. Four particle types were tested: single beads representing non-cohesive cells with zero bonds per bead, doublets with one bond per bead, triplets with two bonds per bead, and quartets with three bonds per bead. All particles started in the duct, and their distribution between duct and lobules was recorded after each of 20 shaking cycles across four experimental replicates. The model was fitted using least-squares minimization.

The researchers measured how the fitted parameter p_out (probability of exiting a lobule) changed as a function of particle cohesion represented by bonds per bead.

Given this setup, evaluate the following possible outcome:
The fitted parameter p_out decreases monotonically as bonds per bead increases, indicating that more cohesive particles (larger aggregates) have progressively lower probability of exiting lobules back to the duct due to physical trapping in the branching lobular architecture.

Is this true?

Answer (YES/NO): NO